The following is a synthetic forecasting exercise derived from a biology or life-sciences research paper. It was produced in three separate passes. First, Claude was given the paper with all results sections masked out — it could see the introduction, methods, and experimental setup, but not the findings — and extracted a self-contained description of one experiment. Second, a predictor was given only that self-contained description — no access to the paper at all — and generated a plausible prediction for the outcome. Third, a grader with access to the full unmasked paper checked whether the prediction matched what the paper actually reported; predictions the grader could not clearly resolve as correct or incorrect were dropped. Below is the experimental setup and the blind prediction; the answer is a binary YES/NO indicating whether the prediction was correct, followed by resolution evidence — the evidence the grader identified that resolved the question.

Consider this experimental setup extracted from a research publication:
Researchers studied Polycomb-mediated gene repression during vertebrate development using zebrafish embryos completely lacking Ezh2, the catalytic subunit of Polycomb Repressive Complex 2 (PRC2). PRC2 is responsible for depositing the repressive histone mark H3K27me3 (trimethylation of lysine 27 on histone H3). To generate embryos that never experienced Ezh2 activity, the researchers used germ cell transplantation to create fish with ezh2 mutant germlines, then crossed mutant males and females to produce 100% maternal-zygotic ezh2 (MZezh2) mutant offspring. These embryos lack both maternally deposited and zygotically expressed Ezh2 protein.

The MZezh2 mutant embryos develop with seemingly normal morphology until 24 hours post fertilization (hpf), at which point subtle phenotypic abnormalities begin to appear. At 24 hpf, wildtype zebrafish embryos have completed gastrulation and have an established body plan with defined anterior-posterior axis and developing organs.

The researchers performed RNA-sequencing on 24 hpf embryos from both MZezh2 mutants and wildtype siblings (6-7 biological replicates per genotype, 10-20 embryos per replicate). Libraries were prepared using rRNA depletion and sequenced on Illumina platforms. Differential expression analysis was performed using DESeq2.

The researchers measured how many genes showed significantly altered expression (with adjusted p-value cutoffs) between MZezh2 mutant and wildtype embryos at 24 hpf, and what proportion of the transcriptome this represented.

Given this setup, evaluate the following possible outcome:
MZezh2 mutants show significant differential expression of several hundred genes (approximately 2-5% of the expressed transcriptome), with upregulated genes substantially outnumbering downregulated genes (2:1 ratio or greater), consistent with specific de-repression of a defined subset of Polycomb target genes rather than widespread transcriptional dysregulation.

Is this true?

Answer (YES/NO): NO